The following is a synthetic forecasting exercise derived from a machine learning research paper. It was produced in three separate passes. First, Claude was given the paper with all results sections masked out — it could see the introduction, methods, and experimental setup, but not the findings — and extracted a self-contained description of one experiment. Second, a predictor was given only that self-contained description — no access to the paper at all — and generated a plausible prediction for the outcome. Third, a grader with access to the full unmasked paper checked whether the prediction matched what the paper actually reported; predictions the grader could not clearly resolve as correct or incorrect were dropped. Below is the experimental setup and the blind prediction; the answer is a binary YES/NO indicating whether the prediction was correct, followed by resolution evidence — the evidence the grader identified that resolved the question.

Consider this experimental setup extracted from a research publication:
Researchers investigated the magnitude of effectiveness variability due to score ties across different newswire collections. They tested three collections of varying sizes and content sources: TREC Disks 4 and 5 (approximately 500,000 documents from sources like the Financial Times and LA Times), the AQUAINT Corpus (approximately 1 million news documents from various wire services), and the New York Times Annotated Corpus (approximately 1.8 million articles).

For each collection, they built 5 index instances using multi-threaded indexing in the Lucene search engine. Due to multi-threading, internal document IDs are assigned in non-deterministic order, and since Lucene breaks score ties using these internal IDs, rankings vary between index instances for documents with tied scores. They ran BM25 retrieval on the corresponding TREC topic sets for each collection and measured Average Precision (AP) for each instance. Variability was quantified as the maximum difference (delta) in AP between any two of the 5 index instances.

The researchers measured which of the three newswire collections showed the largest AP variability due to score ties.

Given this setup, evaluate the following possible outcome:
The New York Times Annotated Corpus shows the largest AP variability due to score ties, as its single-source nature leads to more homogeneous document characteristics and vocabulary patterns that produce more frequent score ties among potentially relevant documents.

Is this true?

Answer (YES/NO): NO